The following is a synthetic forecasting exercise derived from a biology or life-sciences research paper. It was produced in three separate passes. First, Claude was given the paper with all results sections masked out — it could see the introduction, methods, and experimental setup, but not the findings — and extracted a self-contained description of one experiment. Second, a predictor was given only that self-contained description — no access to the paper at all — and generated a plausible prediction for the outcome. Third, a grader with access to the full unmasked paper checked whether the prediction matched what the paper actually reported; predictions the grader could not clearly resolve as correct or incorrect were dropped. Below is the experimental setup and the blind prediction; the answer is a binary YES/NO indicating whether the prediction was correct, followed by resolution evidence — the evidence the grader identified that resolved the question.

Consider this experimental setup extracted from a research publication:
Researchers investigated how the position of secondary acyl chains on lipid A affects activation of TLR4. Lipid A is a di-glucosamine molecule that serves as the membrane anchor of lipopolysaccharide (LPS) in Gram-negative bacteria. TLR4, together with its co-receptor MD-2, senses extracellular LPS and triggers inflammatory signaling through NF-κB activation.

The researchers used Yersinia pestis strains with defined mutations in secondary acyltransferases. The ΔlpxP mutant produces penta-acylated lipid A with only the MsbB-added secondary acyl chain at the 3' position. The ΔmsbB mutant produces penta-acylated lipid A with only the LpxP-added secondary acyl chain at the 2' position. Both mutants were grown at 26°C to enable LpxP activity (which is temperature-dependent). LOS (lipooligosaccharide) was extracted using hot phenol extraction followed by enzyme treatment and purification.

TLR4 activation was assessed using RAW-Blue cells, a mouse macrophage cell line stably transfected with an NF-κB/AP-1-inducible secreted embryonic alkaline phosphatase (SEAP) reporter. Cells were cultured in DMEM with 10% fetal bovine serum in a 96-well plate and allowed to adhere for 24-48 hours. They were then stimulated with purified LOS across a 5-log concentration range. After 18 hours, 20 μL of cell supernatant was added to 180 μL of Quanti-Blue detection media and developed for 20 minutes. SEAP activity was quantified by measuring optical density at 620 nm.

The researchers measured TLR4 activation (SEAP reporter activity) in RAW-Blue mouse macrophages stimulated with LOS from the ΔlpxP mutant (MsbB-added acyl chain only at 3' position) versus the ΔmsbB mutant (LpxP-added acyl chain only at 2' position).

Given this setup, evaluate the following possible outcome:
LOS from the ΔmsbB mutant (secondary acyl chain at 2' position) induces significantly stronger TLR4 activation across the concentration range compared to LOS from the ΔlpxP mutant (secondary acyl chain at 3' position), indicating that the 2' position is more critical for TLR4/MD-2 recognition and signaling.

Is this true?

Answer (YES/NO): YES